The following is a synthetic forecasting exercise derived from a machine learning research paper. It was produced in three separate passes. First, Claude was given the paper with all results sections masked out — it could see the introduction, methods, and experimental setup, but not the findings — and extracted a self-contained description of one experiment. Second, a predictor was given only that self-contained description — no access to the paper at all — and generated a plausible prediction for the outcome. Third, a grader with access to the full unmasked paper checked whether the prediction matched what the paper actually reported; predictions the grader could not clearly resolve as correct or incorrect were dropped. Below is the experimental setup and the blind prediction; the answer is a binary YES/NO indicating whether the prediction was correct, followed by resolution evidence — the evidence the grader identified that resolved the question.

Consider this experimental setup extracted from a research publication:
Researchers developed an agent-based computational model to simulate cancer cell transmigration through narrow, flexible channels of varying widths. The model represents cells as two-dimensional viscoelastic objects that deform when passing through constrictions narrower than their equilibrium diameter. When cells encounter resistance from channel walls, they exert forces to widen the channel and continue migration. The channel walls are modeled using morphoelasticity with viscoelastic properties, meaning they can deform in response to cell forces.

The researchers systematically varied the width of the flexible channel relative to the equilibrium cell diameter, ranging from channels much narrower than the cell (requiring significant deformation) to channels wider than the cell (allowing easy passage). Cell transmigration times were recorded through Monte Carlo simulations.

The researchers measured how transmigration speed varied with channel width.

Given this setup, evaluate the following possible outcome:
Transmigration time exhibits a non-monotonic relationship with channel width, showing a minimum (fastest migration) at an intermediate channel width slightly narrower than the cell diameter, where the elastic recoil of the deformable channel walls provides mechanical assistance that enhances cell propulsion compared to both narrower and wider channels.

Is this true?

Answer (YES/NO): NO